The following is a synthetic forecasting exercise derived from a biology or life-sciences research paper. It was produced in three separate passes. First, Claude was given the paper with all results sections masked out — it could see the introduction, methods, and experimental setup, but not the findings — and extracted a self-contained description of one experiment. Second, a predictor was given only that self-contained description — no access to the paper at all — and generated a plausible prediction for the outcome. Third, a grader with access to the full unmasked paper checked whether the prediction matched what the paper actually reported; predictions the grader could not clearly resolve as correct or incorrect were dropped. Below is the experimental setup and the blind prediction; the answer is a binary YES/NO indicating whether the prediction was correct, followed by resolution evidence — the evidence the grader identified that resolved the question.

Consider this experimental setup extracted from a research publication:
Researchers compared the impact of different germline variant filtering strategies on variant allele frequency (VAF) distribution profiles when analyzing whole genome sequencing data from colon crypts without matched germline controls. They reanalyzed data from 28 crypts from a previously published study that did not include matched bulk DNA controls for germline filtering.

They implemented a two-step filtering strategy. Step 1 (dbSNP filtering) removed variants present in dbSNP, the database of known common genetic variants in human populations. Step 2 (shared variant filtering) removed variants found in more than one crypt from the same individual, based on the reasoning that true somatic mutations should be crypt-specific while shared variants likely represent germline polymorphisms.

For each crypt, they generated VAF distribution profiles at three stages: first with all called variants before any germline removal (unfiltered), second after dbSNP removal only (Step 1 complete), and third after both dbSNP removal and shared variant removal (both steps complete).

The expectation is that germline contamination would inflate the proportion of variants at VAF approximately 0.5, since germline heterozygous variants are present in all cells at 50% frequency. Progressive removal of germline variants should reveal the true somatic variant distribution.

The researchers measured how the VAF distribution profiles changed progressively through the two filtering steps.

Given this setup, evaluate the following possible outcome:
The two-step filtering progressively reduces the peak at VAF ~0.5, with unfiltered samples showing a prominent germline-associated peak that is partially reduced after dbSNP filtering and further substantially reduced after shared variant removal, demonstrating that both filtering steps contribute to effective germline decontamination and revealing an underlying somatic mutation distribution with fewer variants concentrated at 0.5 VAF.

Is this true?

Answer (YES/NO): YES